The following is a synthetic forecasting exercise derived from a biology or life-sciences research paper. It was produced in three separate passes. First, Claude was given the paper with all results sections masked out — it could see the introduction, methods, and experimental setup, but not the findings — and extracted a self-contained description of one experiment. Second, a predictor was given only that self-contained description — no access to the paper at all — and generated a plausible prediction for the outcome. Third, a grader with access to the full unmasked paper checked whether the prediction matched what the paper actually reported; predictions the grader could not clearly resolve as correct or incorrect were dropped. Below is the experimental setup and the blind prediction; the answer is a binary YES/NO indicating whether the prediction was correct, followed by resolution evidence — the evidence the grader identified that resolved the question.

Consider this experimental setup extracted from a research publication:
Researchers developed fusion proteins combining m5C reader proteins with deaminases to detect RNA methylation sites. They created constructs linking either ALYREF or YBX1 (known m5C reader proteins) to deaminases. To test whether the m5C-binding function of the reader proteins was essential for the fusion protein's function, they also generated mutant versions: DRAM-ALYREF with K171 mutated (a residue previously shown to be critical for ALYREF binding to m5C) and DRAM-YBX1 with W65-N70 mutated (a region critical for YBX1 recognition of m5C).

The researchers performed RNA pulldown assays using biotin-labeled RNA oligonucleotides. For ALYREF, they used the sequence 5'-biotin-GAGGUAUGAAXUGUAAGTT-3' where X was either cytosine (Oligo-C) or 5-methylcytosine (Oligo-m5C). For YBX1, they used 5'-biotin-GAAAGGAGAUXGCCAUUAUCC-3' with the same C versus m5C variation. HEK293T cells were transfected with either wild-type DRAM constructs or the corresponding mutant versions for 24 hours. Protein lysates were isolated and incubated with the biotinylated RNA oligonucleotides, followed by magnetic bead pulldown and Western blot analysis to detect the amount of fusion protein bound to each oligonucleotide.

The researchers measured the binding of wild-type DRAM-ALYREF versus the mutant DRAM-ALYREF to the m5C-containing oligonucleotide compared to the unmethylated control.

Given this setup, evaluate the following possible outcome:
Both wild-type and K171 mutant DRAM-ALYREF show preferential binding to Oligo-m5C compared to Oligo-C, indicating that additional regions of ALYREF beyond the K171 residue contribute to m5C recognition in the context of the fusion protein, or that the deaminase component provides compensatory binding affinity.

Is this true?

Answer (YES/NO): NO